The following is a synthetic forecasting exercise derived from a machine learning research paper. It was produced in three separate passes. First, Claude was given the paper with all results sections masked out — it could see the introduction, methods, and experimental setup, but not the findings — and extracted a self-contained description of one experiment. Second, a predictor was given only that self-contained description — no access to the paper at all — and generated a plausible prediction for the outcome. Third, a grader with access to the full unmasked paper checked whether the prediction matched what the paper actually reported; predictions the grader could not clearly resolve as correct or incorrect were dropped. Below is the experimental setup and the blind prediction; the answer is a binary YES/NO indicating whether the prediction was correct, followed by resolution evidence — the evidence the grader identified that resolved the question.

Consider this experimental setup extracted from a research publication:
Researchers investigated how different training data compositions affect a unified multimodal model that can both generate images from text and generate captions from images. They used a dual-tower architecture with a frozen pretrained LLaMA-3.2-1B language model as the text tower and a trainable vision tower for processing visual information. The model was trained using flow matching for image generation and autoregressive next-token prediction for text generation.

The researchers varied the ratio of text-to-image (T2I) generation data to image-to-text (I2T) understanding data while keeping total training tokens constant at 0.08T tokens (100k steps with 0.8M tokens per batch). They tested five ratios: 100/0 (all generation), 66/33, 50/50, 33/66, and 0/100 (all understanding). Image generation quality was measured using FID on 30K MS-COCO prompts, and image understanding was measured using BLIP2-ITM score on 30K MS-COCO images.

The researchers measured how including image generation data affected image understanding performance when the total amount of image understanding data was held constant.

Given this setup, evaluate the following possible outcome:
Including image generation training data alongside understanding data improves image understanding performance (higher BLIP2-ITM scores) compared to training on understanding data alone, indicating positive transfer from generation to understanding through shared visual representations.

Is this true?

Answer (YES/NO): NO